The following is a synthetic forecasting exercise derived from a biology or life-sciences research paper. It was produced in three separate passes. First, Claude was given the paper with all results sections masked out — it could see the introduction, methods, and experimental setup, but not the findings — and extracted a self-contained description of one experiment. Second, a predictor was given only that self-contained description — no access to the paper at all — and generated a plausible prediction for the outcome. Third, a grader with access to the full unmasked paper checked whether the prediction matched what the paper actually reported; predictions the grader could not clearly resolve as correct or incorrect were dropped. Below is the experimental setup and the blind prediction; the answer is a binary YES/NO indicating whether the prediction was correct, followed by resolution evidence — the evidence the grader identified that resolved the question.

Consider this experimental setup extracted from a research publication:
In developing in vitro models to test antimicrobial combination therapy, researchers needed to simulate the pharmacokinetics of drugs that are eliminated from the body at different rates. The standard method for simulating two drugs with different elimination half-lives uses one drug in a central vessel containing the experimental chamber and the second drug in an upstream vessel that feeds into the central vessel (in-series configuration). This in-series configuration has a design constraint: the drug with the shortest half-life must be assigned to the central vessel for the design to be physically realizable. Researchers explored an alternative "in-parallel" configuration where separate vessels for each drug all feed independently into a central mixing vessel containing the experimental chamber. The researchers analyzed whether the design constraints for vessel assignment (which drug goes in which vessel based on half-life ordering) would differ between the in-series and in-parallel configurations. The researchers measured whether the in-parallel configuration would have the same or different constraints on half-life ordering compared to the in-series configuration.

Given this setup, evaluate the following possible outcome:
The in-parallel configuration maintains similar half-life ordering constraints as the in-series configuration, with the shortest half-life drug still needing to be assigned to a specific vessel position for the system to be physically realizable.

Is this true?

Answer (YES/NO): NO